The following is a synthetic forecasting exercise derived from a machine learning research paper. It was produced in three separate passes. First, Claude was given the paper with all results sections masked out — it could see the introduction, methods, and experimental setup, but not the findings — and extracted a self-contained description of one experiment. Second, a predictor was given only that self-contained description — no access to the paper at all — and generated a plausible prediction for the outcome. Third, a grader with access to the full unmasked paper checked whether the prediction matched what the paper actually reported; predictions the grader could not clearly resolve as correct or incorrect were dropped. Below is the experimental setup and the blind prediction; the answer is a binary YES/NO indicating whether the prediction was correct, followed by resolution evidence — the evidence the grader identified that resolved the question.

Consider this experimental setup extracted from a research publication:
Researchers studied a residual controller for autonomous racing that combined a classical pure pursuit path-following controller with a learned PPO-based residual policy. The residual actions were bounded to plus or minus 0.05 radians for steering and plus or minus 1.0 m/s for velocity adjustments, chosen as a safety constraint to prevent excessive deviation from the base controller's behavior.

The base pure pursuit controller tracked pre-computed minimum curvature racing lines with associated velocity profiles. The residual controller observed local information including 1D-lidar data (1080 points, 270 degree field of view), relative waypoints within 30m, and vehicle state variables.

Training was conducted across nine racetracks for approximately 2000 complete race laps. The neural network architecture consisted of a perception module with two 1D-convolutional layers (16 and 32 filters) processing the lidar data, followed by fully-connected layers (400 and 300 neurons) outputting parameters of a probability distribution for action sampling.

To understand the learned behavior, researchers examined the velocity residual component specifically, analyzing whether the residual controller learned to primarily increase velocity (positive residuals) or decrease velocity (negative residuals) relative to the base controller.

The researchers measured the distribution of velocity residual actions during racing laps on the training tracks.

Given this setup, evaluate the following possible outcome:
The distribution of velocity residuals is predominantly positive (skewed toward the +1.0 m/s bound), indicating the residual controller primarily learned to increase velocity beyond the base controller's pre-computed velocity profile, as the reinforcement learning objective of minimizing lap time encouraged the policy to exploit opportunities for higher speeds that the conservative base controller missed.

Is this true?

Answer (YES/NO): YES